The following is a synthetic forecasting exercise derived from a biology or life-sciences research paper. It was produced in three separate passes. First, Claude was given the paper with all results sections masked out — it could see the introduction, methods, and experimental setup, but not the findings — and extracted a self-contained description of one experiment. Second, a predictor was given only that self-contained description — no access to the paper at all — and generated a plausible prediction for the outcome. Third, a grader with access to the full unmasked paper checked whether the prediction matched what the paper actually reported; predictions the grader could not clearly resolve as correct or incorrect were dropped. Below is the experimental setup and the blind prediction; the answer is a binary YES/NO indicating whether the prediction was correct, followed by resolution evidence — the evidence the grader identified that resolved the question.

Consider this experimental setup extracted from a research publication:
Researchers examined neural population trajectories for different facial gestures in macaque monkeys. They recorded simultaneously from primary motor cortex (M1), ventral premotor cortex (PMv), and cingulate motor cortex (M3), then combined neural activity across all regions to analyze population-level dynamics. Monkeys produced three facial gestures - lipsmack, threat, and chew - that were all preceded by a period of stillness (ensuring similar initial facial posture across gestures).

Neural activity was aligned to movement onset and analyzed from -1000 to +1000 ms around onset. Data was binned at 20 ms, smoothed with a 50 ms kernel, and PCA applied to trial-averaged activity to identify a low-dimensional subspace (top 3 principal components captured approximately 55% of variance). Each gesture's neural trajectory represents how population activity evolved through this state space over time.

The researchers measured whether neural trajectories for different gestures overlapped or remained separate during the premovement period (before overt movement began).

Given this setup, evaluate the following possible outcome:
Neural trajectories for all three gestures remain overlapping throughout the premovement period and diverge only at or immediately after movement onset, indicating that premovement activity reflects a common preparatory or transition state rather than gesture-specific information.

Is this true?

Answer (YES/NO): NO